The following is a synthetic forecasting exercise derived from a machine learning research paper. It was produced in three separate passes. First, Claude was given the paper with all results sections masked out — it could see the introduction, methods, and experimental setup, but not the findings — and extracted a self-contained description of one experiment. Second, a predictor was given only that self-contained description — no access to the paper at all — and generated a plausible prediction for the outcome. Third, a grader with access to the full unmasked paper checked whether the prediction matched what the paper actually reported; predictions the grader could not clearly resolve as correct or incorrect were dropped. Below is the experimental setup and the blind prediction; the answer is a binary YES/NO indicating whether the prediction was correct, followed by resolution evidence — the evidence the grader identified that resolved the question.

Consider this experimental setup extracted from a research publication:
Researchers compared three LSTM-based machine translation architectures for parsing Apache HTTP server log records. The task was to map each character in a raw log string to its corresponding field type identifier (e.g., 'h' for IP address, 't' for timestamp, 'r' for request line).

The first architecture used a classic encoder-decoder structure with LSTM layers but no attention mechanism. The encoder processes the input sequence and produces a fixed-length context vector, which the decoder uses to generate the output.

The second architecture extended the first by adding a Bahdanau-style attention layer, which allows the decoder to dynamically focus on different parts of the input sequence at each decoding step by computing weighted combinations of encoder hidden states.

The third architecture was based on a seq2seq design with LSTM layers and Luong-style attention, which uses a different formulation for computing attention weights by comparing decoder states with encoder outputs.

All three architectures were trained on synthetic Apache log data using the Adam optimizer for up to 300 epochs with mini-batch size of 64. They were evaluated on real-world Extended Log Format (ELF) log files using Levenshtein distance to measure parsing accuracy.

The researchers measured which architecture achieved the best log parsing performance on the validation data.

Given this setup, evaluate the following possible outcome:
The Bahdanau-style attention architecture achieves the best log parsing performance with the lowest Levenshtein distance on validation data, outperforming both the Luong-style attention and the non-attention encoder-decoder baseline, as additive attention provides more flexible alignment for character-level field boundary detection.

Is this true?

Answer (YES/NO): NO